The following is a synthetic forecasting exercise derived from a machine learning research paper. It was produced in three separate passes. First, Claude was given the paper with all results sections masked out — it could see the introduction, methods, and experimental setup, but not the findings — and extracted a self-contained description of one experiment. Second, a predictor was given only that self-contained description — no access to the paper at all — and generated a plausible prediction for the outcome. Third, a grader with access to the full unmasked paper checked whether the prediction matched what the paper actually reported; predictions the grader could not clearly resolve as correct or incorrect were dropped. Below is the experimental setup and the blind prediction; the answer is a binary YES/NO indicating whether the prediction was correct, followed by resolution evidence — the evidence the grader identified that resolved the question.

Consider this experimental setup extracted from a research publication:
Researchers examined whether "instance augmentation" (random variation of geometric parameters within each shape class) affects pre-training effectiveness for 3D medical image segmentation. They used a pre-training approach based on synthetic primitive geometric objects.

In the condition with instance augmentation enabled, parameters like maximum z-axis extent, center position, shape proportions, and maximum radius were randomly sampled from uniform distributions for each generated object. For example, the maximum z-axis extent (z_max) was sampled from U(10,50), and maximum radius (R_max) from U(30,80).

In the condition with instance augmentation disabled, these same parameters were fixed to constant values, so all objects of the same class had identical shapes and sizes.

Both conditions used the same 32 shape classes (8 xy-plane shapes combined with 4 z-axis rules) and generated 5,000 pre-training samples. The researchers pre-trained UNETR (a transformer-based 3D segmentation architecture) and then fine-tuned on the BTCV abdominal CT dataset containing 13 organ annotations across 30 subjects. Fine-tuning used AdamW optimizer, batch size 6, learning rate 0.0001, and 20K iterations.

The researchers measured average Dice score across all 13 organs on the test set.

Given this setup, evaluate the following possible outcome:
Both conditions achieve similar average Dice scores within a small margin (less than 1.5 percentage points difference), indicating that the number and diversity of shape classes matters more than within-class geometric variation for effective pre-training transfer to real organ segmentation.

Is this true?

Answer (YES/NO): NO